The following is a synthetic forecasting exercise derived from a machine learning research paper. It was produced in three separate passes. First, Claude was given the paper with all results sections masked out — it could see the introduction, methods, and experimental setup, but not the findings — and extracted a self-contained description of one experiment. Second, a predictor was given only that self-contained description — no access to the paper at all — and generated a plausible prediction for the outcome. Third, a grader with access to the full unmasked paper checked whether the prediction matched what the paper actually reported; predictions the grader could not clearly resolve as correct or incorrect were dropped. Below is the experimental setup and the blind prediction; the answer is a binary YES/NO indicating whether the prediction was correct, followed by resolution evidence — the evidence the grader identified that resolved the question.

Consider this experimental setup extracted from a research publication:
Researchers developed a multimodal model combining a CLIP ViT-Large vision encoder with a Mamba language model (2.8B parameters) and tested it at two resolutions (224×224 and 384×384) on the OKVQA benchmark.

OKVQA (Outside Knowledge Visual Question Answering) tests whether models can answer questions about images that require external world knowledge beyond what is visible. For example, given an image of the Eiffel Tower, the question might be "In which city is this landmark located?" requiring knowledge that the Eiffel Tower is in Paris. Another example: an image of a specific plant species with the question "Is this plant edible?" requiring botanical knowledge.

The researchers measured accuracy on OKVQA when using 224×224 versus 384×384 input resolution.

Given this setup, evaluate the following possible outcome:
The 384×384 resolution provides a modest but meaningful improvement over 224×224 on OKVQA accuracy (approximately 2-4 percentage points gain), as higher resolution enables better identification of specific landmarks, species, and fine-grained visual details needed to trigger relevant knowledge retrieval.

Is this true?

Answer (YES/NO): NO